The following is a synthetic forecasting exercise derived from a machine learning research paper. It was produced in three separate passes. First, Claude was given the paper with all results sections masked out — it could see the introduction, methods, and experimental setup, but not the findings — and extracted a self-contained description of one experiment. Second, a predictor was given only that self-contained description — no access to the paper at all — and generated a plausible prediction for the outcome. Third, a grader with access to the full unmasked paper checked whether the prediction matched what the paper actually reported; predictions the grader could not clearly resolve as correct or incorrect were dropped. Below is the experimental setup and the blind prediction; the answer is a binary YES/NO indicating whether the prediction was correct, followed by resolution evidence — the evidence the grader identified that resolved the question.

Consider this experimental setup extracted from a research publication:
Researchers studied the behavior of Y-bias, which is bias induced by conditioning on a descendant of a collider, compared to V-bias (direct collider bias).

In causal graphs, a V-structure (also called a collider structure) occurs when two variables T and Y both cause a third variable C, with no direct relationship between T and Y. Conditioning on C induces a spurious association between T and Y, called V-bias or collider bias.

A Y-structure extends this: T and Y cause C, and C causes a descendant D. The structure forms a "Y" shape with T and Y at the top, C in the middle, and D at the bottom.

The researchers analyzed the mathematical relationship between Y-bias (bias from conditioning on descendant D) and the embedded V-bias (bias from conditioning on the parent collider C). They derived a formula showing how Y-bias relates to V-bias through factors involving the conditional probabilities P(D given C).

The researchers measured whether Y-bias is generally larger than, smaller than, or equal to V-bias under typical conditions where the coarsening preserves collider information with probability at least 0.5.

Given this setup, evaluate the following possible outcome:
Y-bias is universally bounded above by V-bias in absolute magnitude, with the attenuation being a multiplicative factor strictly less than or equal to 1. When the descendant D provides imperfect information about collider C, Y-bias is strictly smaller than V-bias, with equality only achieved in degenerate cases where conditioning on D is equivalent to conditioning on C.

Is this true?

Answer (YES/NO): NO